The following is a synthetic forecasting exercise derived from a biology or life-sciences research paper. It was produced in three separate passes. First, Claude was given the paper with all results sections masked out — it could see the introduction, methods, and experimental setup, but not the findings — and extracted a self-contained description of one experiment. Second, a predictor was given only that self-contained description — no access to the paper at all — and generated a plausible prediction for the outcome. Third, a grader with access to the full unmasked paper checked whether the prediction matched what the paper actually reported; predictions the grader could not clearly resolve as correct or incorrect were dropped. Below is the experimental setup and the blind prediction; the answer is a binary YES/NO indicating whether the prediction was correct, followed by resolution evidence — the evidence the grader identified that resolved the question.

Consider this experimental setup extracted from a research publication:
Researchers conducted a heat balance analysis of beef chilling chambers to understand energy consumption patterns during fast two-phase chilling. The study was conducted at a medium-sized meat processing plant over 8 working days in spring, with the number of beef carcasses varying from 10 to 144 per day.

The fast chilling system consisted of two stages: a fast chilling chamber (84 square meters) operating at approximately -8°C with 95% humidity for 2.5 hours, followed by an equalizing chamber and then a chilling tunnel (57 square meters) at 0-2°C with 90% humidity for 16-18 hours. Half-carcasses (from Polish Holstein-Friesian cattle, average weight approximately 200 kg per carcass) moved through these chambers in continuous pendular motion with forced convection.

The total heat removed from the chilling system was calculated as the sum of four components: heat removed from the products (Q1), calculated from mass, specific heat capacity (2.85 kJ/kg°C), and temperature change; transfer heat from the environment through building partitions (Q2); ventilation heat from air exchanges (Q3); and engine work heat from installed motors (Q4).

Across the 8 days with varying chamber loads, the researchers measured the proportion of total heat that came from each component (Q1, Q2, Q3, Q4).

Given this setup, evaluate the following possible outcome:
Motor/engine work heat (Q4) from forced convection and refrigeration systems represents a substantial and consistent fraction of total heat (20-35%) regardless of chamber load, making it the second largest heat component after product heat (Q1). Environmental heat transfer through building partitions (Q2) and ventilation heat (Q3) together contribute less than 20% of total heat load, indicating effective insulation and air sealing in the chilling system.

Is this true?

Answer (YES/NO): NO